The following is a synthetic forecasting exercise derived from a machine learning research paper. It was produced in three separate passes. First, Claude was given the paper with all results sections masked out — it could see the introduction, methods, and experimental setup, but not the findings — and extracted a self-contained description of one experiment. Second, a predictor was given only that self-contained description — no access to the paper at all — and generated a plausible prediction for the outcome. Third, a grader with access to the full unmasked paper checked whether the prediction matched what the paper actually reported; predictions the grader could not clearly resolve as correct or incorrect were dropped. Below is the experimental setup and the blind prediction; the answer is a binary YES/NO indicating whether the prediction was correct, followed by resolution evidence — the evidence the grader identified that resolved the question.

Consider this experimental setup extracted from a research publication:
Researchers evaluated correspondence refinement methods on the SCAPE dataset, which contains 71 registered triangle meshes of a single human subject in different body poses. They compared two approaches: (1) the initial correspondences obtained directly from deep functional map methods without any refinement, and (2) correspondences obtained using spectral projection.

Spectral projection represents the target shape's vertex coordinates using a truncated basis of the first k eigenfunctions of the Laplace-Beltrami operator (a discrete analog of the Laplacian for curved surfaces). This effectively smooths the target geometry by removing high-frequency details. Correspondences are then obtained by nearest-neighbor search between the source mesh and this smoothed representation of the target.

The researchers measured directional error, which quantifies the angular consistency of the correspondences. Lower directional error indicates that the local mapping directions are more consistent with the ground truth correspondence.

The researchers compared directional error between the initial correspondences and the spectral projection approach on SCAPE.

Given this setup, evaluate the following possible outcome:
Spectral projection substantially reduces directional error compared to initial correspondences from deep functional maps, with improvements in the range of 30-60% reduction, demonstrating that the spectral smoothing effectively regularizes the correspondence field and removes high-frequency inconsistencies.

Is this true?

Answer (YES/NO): NO